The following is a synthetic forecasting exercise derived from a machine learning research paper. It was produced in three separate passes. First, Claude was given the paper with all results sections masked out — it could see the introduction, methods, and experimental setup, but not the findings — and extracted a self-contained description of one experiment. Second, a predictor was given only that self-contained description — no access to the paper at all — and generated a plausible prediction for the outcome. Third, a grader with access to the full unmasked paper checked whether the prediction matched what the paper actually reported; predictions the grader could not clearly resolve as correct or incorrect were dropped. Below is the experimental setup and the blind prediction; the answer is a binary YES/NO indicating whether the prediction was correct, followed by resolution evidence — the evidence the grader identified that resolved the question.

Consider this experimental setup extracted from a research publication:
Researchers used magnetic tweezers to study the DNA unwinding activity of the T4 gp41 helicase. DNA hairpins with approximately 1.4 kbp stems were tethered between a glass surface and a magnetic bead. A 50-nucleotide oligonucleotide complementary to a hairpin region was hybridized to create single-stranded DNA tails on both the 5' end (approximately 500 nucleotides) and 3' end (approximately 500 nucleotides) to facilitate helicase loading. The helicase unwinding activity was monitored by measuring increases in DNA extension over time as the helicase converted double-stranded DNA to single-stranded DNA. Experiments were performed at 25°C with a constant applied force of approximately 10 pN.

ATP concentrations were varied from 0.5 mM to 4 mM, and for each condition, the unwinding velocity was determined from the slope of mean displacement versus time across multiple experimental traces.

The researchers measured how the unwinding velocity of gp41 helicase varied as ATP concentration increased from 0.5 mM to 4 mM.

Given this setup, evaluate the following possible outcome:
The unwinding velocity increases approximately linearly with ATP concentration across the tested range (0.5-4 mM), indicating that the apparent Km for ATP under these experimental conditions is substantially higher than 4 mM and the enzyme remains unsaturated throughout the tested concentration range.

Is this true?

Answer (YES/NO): NO